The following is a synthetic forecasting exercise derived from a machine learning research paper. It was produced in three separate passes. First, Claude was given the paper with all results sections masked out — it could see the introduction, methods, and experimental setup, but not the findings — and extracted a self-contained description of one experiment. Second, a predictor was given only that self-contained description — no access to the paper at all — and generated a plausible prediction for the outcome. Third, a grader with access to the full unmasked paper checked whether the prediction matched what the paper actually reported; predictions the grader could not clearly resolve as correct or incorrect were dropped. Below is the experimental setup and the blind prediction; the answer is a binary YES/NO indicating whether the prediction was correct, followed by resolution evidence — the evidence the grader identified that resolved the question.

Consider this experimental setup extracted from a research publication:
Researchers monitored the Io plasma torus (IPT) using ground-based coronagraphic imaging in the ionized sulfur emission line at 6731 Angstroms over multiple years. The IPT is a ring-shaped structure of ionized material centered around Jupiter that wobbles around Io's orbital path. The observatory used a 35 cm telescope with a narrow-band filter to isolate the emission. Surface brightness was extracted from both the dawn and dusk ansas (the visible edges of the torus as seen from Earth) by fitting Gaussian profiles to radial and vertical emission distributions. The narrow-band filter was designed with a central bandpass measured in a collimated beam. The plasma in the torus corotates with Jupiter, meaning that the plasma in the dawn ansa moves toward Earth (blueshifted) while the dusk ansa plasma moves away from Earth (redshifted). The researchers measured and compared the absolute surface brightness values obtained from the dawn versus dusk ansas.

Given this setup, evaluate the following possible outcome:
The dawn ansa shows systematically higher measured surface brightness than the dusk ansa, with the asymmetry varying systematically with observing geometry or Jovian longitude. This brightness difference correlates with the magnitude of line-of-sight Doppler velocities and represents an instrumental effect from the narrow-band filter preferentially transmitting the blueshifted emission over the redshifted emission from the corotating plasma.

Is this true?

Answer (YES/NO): NO